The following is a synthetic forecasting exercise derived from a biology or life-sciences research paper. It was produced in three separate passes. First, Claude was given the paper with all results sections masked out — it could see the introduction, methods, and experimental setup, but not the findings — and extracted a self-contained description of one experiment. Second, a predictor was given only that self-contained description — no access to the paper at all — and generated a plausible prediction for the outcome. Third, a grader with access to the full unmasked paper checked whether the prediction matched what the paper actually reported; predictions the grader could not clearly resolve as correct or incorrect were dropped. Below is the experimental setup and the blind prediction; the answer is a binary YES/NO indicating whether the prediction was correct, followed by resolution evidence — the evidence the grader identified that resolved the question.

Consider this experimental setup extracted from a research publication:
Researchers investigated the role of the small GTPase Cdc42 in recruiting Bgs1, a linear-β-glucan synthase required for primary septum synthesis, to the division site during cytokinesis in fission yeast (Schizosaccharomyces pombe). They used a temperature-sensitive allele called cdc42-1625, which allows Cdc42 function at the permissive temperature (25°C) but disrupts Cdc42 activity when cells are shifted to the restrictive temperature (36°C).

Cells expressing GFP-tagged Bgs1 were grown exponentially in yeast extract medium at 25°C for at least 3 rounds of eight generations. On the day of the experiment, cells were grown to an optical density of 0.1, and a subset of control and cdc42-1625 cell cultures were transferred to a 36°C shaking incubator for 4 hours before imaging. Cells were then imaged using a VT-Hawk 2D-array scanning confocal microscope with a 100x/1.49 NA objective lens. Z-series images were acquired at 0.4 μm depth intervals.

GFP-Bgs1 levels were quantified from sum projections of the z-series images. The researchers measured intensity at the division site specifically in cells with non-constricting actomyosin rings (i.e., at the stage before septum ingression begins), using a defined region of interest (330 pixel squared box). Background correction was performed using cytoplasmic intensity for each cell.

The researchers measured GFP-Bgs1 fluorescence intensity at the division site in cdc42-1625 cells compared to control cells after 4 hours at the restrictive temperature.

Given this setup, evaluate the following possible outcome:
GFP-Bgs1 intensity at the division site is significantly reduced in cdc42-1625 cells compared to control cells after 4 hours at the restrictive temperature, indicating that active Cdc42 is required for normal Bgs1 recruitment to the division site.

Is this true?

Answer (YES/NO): YES